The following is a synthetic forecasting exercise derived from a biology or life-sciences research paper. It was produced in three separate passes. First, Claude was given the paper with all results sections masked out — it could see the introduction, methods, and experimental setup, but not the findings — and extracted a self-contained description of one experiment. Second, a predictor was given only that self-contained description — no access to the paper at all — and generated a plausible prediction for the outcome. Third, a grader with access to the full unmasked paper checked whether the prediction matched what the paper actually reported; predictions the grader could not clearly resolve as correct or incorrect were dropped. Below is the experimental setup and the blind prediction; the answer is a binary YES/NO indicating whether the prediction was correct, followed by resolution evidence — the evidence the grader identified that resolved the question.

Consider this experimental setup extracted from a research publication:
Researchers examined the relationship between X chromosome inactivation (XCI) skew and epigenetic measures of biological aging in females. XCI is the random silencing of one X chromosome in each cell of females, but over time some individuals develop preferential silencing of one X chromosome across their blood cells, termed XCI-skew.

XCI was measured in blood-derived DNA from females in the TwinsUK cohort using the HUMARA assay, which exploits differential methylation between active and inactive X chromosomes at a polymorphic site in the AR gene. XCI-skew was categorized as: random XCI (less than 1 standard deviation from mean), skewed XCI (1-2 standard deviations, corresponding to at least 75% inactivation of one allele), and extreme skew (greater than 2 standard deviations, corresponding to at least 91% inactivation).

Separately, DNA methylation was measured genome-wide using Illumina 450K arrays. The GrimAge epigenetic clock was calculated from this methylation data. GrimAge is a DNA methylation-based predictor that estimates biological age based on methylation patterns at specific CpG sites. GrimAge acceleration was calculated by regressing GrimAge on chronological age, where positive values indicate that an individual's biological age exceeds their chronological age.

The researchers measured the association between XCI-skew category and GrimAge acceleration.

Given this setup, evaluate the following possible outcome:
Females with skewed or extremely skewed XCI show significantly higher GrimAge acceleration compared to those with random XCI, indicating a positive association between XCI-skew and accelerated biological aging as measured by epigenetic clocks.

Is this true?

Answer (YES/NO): NO